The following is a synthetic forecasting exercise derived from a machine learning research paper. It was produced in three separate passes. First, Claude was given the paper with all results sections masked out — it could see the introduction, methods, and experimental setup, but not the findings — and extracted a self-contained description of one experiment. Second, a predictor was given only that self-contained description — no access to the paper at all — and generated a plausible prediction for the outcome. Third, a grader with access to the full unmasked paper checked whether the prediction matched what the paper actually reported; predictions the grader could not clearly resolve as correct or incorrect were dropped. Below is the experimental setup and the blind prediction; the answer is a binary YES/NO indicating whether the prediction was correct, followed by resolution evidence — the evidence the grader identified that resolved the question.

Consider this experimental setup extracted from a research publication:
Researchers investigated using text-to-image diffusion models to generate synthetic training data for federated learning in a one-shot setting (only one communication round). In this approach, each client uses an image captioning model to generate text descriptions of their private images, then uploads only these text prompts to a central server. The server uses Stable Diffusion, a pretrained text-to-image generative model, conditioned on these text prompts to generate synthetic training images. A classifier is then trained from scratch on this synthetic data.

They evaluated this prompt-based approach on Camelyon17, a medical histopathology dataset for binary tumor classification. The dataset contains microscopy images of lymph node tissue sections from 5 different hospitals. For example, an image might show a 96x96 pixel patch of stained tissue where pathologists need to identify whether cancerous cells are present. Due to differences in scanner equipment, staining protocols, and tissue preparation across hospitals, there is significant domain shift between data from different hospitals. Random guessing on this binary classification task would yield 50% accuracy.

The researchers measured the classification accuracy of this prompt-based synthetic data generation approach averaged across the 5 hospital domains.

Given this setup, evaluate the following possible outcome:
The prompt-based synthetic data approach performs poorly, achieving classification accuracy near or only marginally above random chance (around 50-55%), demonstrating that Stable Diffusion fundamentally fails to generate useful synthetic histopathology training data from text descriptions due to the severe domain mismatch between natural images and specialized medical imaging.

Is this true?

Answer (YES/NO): YES